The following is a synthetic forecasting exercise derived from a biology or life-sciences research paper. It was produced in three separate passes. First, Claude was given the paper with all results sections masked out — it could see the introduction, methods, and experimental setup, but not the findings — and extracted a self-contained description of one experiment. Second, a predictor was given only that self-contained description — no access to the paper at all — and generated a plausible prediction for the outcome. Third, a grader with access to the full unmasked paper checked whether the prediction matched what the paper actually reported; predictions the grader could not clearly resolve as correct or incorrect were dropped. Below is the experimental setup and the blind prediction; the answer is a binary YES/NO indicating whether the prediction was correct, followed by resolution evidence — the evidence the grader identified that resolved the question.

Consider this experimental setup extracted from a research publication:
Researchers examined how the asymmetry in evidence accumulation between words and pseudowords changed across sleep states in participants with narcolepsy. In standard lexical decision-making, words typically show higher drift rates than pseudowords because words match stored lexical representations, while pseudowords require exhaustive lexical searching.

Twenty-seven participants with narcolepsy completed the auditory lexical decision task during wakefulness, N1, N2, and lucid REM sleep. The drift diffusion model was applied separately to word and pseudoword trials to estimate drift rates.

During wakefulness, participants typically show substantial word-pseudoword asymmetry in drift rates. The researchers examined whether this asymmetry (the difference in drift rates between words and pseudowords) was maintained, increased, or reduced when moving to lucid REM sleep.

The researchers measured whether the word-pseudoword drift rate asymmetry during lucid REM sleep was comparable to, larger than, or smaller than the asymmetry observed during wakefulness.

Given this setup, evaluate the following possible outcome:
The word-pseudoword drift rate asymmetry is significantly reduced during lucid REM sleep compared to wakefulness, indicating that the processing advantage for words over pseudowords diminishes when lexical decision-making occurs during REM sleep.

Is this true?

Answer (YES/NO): NO